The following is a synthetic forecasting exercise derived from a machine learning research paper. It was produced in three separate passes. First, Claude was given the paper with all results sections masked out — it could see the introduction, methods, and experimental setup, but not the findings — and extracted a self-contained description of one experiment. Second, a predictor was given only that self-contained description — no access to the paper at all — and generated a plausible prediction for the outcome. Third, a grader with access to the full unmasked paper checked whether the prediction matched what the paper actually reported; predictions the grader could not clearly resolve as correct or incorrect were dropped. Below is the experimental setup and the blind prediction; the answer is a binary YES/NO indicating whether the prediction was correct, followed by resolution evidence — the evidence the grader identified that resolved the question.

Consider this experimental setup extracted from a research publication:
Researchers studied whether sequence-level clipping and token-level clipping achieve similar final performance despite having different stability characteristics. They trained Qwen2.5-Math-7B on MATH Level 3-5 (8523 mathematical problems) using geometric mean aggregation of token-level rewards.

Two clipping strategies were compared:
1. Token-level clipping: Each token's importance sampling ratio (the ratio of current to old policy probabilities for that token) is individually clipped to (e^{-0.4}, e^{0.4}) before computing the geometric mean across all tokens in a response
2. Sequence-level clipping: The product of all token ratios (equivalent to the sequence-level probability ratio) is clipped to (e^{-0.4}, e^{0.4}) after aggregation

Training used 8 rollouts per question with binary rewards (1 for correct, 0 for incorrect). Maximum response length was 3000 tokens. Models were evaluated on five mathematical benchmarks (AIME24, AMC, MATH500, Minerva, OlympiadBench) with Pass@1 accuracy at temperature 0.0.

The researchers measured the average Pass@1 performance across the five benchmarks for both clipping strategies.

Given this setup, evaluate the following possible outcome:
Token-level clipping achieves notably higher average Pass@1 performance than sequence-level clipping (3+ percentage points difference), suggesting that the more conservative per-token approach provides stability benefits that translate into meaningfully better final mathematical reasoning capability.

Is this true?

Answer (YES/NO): NO